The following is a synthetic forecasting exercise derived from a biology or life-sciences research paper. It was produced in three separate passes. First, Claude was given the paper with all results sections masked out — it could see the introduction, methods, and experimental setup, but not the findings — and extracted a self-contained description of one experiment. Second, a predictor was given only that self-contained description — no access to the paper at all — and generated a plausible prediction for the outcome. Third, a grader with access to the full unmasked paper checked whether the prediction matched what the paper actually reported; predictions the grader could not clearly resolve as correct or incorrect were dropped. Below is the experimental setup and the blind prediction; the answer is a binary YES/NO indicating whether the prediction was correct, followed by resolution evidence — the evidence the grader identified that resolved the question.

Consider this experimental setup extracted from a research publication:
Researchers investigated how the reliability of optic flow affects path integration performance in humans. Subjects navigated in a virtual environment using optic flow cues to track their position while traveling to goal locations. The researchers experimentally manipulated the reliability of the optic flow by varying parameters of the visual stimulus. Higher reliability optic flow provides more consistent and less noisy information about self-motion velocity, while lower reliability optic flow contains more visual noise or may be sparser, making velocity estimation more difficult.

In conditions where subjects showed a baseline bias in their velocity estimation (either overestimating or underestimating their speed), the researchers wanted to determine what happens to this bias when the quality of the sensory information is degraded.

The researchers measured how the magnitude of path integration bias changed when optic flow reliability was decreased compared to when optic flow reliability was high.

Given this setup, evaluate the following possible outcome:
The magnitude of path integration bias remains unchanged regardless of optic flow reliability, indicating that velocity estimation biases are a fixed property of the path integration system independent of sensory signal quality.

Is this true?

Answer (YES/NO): NO